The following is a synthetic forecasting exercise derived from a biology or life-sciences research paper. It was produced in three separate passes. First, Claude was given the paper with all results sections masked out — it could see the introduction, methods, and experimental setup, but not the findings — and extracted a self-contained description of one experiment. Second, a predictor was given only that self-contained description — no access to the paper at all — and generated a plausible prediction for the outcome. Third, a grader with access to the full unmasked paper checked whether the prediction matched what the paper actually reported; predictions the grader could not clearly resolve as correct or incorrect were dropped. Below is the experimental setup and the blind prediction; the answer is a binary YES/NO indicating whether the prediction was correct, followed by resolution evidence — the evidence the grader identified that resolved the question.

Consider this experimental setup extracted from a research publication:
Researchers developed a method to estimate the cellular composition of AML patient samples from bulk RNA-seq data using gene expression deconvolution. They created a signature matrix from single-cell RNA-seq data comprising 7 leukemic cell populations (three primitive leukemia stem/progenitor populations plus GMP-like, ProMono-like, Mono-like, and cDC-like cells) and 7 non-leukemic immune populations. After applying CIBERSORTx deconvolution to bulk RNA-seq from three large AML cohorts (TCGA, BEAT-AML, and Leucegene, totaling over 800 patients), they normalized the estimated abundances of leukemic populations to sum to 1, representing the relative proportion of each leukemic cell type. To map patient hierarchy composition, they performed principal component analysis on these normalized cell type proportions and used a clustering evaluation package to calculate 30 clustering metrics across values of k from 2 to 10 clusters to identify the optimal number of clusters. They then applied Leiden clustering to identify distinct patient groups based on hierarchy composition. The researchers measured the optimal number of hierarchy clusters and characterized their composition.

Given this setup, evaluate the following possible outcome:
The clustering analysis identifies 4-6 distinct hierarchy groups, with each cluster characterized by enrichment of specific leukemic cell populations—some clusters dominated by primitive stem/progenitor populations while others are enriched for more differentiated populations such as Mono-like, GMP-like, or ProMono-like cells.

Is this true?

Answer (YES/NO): YES